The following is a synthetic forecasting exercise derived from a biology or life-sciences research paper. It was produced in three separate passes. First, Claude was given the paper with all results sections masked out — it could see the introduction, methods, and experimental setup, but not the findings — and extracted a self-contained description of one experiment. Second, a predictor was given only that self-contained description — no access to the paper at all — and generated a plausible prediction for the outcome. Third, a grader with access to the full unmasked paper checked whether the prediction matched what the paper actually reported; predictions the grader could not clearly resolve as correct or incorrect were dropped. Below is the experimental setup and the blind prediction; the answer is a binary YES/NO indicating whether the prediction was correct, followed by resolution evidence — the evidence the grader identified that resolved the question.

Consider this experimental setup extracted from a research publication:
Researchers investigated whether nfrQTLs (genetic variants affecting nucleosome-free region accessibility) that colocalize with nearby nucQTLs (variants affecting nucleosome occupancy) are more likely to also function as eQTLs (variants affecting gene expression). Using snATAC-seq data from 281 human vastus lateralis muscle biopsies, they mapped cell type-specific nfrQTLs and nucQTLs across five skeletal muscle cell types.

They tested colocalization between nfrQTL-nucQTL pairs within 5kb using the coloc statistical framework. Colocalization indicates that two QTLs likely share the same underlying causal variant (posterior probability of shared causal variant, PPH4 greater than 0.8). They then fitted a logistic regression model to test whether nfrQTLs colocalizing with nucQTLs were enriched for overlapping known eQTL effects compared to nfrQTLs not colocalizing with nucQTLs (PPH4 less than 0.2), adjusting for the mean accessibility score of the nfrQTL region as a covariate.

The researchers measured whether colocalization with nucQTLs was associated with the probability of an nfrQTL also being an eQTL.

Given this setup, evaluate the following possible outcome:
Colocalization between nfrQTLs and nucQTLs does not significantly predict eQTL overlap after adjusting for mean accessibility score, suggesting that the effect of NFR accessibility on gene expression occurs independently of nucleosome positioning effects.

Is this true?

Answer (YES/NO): NO